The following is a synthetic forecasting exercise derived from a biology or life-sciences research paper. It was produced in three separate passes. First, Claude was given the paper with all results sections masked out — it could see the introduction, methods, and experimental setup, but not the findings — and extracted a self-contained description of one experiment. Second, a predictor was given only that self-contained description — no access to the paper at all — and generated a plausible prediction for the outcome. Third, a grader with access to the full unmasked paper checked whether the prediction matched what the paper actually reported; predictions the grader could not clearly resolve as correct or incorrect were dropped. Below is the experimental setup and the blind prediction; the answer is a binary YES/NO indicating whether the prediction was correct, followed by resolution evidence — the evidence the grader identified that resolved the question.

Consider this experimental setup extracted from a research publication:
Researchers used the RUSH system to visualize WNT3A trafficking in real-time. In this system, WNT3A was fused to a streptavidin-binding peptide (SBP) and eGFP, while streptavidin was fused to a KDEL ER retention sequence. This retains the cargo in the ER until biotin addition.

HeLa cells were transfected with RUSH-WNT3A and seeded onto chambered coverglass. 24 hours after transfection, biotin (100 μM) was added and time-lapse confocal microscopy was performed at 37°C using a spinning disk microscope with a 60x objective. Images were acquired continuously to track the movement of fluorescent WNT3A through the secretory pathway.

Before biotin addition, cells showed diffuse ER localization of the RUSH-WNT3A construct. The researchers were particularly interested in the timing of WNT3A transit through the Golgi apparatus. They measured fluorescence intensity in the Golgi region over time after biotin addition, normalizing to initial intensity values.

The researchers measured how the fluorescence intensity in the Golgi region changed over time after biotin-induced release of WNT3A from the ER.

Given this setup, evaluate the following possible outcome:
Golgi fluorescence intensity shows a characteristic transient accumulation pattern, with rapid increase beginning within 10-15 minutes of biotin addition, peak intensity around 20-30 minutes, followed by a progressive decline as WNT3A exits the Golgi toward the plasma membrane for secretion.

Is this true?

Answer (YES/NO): YES